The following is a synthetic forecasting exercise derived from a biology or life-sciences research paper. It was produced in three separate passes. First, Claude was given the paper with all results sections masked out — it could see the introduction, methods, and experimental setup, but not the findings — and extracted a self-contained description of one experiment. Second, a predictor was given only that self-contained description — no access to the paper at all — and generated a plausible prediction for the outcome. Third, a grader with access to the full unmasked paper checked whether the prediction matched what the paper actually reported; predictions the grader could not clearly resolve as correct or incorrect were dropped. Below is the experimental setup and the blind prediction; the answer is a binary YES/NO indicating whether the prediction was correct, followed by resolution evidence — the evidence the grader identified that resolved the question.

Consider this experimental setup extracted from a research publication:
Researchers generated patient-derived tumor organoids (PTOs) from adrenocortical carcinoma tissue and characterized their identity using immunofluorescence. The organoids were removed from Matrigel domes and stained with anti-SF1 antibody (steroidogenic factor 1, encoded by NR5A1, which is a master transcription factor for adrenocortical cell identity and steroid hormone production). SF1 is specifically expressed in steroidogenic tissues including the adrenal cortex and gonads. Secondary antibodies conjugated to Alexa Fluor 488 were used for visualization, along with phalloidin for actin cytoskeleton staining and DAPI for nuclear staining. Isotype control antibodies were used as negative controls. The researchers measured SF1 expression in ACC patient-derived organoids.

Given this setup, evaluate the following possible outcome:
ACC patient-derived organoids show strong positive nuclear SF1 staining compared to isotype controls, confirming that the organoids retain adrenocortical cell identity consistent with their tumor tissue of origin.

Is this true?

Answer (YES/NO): YES